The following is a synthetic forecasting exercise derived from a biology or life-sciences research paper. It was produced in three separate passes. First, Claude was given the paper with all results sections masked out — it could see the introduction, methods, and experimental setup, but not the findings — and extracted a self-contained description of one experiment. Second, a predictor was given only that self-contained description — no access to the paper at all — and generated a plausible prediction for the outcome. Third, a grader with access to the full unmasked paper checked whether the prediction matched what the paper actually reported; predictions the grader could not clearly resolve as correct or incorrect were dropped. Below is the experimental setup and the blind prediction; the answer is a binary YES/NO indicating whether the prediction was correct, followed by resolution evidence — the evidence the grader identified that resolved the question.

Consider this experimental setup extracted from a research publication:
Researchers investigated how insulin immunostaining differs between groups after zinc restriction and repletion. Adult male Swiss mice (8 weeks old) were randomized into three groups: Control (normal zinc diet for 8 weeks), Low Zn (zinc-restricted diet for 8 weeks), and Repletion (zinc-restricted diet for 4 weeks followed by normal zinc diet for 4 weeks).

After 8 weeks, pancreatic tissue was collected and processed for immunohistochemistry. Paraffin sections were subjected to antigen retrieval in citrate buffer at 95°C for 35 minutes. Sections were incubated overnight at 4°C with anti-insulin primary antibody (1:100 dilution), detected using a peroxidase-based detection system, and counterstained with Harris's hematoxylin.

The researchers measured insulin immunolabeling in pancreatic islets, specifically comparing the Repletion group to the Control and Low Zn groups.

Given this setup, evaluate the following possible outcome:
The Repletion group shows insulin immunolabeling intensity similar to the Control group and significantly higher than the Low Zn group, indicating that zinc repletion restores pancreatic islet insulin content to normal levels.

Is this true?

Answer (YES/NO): NO